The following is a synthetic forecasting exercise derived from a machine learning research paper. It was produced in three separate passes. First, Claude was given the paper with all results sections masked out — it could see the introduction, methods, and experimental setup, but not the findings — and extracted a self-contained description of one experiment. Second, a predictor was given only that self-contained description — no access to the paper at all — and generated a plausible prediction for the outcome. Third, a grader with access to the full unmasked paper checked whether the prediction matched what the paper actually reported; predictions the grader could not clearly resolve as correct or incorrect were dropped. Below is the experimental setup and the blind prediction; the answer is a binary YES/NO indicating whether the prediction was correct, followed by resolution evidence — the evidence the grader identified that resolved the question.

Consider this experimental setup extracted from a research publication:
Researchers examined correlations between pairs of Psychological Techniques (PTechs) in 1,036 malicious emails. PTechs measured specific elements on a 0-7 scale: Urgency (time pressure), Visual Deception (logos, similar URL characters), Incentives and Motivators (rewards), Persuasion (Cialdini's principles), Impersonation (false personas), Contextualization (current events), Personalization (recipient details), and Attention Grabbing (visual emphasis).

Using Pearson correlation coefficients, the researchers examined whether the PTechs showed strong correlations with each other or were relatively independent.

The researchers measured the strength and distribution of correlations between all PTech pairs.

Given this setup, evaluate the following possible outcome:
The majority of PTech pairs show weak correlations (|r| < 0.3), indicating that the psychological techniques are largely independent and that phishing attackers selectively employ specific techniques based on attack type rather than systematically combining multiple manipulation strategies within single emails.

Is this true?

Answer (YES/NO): YES